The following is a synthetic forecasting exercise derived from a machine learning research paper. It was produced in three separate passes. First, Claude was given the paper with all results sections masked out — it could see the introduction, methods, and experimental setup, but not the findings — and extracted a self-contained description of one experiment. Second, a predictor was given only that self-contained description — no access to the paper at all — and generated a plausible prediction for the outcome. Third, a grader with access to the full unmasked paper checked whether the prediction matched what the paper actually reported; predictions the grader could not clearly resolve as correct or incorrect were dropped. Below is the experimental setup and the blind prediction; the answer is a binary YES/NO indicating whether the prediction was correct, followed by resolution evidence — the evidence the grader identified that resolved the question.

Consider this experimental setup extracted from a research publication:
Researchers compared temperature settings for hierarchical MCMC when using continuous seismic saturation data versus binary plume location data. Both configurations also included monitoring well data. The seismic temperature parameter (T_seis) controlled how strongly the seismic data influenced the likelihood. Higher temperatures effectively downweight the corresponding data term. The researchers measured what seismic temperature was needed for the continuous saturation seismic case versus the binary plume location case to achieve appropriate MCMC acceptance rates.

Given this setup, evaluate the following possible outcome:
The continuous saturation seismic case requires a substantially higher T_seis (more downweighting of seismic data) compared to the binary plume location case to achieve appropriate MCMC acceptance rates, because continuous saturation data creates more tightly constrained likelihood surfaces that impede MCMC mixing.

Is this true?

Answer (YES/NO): NO